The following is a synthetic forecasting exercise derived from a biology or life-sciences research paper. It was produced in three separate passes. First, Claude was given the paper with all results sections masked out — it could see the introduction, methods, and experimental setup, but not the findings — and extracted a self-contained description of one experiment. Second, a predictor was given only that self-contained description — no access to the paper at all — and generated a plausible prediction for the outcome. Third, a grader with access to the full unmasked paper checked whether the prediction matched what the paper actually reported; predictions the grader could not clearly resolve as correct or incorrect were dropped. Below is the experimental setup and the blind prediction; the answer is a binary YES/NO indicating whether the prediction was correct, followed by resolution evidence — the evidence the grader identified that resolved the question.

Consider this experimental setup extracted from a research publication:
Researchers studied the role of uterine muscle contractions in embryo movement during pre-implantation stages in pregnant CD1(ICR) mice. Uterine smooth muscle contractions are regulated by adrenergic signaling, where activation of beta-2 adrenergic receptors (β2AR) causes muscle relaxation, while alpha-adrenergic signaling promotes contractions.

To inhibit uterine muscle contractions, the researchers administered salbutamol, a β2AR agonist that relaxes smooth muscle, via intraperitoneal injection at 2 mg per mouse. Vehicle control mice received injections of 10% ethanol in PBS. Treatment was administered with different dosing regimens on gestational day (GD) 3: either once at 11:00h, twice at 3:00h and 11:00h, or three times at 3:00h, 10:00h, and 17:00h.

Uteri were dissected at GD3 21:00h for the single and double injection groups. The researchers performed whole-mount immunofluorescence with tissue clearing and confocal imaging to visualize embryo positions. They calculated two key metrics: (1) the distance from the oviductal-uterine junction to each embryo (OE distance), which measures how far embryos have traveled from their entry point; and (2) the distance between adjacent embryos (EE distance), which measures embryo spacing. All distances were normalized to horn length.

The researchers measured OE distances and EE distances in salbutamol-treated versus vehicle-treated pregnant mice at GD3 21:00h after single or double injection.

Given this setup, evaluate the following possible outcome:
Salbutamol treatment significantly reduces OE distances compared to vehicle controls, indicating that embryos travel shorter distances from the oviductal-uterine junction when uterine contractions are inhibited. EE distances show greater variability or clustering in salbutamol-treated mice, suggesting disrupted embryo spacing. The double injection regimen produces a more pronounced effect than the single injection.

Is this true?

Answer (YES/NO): YES